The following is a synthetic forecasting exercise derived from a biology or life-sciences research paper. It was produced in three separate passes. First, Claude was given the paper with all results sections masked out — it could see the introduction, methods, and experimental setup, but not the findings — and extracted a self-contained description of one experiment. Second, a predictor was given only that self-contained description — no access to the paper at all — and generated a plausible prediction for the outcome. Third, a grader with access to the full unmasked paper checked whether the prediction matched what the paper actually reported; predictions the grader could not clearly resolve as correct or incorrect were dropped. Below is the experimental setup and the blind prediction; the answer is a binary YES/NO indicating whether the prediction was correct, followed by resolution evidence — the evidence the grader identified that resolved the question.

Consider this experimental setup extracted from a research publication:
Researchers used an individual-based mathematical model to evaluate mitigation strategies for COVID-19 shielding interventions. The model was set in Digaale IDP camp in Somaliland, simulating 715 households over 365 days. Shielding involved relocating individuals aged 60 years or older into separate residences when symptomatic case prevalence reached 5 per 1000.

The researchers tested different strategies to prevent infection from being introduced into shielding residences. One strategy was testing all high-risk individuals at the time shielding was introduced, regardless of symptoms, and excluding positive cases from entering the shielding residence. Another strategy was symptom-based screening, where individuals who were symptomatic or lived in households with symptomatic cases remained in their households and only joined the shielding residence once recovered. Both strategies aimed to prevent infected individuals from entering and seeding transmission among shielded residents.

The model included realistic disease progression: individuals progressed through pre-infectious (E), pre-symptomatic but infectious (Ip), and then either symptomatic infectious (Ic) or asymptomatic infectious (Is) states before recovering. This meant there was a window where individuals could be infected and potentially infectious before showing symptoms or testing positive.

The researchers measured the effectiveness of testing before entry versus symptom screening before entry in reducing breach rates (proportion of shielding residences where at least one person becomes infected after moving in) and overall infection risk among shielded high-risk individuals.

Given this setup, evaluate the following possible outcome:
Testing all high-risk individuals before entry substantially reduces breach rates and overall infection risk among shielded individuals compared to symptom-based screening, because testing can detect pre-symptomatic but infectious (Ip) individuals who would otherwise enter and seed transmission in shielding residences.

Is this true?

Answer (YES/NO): NO